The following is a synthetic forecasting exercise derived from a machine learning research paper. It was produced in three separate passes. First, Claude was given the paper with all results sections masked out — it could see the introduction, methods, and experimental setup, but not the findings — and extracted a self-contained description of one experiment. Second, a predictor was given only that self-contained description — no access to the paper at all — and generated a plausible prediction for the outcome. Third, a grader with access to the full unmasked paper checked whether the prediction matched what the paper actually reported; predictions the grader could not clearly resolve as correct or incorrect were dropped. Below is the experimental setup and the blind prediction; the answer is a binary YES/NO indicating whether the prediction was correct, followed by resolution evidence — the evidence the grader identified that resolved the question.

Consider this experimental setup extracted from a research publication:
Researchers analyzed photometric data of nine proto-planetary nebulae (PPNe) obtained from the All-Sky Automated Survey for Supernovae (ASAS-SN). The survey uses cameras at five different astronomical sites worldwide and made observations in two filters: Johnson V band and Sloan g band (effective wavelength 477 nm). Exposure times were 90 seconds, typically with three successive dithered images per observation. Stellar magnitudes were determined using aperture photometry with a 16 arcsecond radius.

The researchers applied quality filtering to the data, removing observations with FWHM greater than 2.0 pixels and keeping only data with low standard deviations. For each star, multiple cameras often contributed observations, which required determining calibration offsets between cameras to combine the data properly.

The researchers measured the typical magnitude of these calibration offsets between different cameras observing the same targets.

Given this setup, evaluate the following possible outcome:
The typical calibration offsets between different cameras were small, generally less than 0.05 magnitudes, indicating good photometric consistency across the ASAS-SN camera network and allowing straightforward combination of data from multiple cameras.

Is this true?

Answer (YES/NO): YES